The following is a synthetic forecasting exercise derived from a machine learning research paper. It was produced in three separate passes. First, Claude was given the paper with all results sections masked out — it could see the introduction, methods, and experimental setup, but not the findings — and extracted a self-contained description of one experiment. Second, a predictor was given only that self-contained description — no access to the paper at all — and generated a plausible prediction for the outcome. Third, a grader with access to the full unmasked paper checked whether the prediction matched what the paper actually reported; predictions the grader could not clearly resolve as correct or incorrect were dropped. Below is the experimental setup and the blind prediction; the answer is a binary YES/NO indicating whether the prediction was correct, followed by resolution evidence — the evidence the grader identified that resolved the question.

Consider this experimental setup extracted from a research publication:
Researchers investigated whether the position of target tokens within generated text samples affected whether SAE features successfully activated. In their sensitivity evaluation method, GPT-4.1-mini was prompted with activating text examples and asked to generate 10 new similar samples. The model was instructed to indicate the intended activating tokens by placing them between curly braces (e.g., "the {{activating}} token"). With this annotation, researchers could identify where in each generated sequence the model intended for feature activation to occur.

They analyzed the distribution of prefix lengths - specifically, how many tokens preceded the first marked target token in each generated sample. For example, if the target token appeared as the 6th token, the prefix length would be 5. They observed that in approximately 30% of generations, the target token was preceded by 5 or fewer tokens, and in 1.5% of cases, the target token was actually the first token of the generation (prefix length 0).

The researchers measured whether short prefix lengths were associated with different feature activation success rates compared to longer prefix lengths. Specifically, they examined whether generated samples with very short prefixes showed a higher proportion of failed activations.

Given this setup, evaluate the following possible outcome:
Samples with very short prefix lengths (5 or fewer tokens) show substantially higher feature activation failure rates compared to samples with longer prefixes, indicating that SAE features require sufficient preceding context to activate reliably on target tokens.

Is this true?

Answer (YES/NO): NO